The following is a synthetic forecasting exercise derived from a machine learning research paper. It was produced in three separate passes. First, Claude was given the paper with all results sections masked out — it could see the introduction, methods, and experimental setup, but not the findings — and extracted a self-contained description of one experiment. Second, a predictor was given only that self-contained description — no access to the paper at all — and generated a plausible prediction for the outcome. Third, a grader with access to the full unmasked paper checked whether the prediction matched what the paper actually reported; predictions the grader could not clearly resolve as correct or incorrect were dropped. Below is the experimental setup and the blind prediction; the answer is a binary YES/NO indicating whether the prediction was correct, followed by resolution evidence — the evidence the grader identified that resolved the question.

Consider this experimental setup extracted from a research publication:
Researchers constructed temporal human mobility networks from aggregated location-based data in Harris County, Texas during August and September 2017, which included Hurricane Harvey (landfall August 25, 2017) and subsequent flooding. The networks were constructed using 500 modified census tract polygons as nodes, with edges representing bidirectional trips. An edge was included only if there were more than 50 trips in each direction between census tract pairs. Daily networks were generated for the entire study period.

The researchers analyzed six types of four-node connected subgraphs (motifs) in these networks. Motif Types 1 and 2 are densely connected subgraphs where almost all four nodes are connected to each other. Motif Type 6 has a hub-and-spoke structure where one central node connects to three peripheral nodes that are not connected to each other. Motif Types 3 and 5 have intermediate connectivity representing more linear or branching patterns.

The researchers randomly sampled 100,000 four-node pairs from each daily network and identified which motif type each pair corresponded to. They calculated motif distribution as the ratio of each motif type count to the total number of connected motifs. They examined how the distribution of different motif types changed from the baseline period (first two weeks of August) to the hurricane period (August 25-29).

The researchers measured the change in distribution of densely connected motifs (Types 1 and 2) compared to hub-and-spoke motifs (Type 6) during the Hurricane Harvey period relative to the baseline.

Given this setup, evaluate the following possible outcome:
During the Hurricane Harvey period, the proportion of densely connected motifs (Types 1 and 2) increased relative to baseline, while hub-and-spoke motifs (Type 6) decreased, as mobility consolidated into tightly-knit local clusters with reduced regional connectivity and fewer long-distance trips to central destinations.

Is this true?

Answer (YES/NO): NO